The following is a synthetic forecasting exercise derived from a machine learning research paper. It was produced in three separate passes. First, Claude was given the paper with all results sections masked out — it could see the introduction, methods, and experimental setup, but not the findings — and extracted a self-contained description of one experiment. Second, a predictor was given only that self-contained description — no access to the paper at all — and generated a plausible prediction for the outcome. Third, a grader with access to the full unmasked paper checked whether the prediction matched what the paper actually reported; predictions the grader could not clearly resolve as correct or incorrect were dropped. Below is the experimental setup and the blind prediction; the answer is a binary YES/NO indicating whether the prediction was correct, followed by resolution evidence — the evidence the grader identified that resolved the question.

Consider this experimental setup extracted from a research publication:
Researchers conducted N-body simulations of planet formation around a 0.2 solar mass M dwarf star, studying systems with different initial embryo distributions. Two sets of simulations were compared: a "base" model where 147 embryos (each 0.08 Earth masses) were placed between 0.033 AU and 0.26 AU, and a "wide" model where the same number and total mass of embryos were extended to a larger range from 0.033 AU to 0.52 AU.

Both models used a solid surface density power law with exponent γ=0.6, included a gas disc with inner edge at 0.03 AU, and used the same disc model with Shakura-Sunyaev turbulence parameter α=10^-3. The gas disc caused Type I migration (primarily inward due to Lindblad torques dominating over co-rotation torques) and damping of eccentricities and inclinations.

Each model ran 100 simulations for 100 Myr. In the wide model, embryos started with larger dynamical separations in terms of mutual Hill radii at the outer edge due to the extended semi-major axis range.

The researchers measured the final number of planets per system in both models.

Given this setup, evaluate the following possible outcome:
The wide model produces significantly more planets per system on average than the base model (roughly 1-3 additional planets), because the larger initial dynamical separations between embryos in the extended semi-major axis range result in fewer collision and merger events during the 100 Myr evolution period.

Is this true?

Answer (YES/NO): NO